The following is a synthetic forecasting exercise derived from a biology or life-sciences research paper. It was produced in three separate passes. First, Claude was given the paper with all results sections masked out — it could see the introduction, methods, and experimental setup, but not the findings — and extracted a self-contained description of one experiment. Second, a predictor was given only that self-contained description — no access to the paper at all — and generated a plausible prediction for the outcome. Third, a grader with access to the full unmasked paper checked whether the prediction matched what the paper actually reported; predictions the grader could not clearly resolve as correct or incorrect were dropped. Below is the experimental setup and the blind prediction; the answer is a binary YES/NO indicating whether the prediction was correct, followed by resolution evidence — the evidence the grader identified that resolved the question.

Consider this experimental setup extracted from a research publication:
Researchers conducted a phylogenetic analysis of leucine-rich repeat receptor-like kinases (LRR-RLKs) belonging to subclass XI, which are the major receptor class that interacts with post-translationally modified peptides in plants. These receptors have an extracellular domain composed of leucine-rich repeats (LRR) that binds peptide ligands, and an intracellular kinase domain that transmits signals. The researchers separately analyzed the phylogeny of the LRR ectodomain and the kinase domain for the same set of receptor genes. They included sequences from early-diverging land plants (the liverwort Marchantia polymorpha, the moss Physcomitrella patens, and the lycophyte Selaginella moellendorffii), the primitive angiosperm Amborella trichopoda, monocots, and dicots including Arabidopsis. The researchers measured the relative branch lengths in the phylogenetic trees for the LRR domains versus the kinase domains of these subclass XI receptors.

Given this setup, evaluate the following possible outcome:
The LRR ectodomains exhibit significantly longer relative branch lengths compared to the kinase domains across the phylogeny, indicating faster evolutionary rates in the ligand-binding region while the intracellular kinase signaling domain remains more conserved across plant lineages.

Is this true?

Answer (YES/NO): YES